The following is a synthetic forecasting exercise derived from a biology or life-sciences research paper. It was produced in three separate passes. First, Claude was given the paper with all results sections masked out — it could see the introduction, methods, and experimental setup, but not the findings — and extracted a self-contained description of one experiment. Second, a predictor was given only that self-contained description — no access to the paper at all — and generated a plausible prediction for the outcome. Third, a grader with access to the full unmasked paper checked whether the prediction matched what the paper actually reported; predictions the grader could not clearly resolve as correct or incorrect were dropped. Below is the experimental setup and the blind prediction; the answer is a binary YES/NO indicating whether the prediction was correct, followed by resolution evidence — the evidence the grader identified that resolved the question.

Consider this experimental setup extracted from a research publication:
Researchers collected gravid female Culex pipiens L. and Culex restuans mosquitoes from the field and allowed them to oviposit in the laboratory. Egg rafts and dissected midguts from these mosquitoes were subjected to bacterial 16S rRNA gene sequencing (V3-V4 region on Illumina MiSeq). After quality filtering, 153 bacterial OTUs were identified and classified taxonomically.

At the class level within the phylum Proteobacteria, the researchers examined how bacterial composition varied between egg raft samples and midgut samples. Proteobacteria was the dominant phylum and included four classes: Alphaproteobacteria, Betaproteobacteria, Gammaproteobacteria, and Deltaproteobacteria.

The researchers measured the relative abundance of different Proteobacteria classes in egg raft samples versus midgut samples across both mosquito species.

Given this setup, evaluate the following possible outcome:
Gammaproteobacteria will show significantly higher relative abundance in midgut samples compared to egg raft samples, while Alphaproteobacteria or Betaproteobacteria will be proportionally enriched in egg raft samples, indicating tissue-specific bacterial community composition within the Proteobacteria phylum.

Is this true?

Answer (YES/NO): YES